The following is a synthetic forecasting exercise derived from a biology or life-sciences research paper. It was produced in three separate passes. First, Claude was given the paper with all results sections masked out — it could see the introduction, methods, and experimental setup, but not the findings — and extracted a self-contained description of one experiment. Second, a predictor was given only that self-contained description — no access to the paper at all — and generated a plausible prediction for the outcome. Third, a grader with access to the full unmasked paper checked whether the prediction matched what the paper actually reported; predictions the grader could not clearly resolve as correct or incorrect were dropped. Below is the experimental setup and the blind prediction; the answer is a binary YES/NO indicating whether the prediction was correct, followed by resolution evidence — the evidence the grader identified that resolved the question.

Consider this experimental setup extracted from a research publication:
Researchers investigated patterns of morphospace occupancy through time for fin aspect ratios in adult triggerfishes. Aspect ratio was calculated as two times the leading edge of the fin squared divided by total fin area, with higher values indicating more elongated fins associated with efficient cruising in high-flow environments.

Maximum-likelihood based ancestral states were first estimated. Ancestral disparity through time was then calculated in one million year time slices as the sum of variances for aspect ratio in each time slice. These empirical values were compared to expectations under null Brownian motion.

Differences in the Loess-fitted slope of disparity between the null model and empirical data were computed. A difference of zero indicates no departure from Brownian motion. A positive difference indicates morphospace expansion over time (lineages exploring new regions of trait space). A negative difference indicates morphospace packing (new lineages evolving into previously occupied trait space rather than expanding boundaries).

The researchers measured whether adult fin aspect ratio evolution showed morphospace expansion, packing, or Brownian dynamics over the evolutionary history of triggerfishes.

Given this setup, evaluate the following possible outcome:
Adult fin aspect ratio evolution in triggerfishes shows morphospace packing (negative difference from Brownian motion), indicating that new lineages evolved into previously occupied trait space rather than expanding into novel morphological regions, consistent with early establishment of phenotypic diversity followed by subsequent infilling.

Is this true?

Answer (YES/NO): YES